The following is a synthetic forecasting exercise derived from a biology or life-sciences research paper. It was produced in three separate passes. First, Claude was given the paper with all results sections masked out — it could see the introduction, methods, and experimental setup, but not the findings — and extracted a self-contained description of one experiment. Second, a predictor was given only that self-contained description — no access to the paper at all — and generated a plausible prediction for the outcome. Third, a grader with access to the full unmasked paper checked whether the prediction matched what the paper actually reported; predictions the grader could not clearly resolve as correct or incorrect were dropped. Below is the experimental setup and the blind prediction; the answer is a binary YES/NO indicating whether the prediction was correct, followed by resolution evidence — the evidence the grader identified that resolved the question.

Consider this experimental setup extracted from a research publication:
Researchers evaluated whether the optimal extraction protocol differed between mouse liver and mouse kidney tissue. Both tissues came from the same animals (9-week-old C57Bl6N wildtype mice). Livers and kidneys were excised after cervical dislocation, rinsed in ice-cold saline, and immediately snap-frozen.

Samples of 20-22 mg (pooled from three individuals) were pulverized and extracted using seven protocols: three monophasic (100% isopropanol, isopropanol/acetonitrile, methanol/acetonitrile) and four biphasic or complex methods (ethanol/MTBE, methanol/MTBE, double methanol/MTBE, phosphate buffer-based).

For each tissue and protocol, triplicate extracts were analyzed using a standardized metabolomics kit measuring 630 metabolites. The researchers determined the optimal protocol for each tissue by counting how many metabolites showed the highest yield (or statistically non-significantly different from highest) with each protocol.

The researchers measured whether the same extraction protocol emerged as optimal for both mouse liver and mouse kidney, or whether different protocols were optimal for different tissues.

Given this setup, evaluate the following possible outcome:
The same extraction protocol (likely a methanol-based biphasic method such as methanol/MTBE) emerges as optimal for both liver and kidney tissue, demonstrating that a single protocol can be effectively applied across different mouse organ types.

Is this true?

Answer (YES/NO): NO